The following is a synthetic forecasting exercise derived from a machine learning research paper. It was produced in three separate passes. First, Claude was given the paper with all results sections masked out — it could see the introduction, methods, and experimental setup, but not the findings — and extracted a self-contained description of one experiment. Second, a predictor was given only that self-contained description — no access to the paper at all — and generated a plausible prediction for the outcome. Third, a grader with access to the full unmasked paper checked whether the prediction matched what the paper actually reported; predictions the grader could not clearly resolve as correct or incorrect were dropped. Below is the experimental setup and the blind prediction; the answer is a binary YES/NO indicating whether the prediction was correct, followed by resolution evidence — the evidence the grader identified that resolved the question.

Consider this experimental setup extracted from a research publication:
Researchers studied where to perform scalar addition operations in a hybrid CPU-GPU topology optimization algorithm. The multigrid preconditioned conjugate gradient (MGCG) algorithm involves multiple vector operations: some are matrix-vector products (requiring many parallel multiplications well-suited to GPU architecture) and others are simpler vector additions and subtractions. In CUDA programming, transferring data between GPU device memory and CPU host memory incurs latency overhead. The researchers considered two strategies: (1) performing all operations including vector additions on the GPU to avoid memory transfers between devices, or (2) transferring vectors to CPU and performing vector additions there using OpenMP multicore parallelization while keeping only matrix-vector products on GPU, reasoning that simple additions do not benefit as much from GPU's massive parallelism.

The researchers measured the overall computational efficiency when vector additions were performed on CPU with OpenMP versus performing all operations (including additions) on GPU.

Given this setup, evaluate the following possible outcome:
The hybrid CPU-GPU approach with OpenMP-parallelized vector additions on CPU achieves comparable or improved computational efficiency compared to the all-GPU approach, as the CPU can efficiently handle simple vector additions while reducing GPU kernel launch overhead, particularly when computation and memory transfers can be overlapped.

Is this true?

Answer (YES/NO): NO